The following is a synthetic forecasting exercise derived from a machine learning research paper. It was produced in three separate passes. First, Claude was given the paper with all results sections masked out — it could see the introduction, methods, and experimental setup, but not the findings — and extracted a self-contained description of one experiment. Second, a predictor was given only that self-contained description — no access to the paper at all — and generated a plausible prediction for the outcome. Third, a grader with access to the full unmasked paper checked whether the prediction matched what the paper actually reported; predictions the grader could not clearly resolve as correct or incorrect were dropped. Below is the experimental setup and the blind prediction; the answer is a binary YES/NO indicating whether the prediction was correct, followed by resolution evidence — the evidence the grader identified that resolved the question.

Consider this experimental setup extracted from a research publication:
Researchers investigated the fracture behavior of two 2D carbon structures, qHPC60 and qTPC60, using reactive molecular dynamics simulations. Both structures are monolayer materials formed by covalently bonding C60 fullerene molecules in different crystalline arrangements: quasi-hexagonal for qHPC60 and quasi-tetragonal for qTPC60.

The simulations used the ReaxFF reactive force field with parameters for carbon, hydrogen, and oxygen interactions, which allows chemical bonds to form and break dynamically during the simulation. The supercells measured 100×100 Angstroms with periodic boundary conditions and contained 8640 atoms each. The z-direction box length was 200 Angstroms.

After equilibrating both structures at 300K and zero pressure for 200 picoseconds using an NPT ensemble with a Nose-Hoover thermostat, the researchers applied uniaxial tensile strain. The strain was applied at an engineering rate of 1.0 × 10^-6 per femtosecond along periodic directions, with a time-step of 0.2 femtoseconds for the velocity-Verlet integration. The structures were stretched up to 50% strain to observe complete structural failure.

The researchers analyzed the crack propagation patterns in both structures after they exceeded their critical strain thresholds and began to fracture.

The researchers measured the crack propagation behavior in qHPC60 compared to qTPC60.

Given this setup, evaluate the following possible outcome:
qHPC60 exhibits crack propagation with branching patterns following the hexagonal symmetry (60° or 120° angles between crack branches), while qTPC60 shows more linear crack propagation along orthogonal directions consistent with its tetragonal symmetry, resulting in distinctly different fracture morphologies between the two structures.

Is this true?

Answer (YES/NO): NO